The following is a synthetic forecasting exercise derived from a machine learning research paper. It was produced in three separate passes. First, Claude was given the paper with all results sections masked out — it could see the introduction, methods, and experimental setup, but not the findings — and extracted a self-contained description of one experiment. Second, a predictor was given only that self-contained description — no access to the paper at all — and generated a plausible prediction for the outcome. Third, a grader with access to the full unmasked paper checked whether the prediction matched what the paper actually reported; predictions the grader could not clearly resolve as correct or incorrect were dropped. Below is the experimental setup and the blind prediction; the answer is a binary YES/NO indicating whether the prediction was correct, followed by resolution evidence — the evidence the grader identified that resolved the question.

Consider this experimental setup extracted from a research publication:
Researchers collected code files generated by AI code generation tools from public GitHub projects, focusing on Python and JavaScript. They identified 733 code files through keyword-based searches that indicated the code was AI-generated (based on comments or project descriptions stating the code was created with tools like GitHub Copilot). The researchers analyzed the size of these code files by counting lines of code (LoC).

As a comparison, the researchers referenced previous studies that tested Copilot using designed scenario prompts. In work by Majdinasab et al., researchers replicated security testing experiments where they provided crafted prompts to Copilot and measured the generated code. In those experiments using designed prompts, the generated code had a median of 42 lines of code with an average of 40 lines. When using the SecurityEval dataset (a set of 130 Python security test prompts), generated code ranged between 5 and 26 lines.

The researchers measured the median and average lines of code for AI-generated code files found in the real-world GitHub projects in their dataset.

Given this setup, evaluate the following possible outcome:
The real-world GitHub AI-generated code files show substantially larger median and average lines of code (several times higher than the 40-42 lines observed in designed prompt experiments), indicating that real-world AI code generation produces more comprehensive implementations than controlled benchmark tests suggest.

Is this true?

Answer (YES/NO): NO